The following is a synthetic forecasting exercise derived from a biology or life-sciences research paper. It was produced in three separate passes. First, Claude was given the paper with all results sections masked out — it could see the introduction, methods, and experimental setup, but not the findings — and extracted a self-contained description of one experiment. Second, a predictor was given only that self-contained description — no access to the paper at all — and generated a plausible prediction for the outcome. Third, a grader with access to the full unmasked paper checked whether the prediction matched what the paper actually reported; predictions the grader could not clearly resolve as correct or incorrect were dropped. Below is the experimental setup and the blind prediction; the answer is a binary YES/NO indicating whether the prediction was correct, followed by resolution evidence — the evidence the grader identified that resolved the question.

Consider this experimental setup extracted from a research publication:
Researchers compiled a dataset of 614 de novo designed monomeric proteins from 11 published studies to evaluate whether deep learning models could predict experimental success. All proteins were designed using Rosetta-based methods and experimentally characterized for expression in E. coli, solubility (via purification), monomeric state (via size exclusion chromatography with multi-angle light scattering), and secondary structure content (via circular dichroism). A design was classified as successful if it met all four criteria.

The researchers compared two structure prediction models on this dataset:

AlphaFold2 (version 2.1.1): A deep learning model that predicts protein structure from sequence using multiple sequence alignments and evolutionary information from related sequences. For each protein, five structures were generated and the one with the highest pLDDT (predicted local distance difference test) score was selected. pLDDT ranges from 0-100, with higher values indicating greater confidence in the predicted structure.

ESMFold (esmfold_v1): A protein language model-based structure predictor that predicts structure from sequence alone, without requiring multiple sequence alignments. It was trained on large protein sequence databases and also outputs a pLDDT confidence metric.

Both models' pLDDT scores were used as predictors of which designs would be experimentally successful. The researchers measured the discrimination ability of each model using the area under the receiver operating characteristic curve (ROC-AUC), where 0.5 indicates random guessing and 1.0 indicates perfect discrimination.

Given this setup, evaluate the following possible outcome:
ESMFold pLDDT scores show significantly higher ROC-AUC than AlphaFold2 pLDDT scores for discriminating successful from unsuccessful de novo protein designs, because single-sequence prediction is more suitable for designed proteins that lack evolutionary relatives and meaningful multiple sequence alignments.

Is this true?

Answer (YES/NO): NO